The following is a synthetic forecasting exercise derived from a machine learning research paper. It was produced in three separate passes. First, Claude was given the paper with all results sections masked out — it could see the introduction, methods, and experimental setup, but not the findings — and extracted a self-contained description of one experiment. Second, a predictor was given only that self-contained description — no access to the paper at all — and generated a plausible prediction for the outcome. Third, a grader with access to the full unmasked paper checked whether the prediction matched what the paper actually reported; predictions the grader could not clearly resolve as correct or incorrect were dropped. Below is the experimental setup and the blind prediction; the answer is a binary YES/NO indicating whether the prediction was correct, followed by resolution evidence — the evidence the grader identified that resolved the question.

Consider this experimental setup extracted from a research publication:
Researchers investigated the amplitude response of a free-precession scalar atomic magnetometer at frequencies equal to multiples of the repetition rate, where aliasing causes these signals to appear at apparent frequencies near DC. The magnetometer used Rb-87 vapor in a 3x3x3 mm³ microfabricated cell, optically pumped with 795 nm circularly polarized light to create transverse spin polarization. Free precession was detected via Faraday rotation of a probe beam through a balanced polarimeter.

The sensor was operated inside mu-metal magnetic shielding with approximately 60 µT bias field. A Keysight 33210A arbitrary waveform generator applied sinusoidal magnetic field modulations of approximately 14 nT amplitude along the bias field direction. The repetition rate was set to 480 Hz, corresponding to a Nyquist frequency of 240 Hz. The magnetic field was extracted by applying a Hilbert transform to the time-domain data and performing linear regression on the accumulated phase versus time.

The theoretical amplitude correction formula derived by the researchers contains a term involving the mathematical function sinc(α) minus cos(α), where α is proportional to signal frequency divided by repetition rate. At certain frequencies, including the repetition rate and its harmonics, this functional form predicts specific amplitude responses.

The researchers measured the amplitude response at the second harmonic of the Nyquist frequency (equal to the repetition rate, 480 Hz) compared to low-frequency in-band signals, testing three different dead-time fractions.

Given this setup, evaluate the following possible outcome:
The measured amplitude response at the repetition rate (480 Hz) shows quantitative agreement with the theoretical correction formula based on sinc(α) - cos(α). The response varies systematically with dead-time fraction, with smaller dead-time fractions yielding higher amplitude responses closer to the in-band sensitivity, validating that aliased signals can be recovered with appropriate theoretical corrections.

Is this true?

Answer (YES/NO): NO